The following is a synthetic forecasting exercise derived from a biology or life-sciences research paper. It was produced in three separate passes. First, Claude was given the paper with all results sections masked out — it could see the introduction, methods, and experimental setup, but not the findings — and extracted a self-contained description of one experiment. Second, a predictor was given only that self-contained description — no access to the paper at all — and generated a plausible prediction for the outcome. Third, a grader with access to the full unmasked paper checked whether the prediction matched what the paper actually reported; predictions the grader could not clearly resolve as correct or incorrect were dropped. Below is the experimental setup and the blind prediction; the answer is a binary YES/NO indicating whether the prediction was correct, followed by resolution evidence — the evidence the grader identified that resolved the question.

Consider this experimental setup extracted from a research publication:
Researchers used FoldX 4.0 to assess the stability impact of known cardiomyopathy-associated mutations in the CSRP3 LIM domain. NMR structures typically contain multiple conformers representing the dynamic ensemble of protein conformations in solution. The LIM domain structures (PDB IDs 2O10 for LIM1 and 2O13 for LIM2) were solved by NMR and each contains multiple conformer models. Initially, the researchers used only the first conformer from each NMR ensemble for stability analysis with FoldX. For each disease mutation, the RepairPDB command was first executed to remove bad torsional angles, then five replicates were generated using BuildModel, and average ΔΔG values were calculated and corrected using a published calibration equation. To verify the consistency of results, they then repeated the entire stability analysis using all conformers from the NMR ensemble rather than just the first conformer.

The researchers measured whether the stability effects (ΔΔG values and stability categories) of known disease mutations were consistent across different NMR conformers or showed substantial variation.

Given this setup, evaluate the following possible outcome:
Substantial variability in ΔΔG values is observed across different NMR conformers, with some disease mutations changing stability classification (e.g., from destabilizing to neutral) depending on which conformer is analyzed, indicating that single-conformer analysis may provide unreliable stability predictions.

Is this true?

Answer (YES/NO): NO